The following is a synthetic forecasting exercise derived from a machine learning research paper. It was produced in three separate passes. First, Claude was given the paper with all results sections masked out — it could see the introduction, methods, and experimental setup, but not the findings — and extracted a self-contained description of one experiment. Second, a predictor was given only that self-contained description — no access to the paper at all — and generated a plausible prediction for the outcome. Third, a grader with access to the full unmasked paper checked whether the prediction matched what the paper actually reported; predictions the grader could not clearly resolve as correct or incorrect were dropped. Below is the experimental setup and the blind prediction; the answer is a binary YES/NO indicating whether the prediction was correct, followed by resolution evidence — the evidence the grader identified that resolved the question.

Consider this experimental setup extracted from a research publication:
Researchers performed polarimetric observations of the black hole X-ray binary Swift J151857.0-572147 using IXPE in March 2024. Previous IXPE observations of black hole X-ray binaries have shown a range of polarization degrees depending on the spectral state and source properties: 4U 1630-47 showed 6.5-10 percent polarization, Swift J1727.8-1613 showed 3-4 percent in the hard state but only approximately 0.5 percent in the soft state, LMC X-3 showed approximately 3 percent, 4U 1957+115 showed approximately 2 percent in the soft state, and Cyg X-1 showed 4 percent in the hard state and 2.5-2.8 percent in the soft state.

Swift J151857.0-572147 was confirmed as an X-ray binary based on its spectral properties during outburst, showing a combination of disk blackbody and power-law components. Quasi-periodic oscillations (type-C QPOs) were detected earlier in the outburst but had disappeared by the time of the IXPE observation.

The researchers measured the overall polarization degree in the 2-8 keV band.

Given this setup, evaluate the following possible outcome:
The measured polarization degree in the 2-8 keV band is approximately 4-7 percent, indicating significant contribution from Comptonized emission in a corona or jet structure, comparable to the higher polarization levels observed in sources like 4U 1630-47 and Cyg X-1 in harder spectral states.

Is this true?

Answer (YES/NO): NO